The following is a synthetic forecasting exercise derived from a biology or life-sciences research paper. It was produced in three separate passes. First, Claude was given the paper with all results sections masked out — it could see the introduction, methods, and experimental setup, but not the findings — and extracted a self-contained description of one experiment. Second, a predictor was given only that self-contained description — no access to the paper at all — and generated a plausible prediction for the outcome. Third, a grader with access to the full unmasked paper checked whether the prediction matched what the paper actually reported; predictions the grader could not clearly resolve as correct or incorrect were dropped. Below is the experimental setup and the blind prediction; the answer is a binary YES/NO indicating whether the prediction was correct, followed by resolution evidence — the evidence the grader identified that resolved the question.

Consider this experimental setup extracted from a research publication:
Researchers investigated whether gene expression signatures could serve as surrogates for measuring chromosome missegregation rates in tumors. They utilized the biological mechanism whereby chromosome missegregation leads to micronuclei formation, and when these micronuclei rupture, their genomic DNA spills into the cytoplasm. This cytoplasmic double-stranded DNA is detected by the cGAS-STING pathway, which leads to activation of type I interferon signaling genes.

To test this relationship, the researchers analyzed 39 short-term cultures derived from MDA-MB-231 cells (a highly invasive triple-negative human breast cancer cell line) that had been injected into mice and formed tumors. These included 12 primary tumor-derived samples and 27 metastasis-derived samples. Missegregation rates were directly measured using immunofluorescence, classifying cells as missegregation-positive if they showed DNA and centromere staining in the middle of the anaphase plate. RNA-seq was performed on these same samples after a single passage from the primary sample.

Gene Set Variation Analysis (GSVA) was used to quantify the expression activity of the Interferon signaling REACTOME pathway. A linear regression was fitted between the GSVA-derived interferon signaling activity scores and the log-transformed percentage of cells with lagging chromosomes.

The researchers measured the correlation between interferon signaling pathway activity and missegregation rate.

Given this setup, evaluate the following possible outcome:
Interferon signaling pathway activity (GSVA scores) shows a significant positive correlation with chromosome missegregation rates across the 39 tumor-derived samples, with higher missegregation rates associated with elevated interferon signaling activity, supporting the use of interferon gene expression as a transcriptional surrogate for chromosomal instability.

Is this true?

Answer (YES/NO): YES